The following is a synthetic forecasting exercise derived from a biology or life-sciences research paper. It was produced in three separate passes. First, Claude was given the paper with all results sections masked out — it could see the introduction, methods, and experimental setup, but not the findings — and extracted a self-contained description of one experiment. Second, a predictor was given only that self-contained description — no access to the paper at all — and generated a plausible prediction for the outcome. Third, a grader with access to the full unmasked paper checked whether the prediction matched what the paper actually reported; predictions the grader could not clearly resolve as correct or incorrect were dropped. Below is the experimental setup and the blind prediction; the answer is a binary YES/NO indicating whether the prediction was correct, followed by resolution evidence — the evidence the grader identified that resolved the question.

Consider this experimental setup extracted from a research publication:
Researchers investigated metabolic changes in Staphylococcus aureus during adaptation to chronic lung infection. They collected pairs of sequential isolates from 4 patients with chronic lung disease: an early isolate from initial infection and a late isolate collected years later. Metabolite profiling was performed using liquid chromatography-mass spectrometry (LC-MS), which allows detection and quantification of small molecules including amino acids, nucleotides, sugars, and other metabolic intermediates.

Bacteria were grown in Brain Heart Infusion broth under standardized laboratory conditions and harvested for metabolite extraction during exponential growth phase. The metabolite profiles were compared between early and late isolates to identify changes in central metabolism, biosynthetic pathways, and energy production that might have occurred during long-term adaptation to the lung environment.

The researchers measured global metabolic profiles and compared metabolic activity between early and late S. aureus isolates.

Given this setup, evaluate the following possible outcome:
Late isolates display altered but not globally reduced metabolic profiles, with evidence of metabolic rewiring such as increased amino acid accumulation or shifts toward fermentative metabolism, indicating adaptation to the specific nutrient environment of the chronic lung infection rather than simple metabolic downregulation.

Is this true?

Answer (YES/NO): NO